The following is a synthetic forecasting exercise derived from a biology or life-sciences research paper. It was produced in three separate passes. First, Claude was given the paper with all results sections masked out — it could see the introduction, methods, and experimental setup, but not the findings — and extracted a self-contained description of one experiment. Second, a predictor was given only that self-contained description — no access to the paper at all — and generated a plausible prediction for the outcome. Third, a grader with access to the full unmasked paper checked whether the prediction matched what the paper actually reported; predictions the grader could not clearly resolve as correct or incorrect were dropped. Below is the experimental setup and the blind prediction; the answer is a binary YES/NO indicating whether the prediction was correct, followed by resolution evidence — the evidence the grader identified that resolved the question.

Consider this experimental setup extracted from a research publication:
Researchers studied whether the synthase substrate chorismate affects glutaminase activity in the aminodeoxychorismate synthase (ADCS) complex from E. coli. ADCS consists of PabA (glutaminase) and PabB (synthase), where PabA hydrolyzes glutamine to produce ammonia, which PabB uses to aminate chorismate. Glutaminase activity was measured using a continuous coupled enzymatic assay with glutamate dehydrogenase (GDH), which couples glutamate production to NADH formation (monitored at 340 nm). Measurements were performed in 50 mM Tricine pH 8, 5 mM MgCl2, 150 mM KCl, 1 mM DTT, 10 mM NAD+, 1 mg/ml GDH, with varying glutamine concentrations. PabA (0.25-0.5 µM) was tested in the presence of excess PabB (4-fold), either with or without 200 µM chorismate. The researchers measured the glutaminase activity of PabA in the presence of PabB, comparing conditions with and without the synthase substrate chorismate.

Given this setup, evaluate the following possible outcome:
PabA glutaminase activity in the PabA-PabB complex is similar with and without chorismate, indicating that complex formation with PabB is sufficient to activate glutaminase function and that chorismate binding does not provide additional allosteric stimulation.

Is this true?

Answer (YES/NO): YES